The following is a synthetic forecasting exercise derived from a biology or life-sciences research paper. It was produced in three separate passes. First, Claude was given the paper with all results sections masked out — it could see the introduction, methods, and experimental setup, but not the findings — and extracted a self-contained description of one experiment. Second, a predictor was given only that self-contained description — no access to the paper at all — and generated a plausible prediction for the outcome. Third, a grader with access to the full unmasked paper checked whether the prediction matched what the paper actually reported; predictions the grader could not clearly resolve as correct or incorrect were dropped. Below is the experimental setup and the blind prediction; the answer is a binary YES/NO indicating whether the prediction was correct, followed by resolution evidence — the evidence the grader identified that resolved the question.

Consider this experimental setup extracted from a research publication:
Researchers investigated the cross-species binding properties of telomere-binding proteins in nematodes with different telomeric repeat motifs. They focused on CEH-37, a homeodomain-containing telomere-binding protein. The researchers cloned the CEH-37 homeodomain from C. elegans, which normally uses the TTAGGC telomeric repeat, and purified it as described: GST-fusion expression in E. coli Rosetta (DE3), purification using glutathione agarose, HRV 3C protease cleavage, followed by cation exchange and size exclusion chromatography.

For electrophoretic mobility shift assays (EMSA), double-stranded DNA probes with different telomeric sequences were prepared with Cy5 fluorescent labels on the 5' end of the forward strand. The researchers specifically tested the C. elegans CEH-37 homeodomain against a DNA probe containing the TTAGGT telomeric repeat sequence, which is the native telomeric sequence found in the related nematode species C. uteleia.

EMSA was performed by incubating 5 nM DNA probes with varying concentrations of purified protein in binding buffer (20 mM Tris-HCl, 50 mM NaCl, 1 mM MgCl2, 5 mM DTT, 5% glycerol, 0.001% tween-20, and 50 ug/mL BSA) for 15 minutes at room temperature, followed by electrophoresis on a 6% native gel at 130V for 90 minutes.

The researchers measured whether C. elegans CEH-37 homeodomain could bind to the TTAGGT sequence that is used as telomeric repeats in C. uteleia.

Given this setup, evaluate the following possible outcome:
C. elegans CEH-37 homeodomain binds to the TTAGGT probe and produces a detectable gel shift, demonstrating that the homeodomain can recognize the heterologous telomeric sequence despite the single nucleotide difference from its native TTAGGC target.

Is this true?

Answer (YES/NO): YES